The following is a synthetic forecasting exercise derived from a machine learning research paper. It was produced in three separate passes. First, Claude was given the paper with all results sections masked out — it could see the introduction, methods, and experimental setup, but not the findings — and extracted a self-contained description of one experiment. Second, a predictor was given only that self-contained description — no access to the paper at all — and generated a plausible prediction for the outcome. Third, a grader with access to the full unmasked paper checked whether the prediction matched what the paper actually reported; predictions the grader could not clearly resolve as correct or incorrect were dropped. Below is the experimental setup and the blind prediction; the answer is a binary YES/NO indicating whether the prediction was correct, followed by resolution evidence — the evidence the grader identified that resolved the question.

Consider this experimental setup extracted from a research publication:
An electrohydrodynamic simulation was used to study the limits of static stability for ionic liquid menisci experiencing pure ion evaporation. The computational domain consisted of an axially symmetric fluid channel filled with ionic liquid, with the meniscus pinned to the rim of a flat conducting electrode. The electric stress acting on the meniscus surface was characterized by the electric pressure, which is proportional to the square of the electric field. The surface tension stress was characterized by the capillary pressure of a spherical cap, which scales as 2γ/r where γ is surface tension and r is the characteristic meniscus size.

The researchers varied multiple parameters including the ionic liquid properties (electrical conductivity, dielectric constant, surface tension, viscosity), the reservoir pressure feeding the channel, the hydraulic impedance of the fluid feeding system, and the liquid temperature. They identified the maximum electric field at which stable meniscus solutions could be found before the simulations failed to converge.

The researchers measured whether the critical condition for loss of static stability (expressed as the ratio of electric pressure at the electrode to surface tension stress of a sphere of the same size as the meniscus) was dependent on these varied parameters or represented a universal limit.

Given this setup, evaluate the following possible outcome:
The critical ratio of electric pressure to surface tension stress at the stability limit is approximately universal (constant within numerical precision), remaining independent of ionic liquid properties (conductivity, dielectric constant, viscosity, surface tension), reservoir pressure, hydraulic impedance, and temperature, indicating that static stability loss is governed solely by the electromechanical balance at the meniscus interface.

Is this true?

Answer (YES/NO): YES